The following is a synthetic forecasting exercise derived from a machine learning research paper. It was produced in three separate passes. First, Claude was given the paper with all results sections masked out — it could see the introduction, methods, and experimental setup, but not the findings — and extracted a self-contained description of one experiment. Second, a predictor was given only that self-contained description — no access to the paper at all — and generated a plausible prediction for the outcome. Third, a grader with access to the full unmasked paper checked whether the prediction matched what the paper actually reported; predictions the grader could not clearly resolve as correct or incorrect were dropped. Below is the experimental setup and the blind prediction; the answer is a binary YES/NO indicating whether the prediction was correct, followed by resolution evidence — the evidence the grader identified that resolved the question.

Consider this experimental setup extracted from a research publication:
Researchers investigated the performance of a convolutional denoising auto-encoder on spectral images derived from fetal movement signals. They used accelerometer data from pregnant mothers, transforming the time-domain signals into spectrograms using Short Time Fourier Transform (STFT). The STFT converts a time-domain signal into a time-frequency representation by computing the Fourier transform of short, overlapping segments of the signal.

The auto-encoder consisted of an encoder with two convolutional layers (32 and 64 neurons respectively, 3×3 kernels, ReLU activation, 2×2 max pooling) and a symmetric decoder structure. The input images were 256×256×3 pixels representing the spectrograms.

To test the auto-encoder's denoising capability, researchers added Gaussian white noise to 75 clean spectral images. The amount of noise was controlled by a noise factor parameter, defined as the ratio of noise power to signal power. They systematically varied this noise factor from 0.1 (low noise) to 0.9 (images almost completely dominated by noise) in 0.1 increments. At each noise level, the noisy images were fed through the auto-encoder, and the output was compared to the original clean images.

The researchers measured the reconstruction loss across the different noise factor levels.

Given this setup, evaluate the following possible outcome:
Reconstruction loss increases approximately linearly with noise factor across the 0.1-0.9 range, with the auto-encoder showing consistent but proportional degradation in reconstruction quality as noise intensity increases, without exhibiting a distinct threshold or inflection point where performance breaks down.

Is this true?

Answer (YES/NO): NO